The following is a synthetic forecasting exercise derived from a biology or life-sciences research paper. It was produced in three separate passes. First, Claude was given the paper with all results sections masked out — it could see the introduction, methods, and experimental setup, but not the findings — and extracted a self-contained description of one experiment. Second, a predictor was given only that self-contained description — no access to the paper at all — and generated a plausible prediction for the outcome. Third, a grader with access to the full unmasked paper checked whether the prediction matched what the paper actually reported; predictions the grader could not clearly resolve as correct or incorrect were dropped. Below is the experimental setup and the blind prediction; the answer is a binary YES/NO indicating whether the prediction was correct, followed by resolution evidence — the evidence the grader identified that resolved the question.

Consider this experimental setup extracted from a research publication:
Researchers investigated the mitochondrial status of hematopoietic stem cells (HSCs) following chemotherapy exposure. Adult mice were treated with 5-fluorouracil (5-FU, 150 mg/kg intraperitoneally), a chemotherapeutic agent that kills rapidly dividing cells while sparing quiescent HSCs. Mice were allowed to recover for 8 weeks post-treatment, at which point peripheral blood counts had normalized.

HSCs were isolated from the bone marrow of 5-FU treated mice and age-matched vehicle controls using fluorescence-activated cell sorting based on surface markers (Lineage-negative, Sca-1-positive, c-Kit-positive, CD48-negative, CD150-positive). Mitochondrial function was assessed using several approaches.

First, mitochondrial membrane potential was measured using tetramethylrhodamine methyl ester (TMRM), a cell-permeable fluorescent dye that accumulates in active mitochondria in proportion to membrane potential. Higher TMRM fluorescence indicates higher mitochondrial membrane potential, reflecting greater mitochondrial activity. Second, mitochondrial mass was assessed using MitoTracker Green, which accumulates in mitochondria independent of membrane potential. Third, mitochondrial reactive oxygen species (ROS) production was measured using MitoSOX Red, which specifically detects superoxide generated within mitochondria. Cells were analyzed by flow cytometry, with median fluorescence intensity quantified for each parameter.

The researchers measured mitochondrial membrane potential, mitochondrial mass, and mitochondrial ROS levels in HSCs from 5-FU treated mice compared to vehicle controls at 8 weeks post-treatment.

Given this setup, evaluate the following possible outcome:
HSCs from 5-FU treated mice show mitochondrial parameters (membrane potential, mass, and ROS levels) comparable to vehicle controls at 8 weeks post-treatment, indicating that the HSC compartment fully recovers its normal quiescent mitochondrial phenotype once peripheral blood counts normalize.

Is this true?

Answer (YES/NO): NO